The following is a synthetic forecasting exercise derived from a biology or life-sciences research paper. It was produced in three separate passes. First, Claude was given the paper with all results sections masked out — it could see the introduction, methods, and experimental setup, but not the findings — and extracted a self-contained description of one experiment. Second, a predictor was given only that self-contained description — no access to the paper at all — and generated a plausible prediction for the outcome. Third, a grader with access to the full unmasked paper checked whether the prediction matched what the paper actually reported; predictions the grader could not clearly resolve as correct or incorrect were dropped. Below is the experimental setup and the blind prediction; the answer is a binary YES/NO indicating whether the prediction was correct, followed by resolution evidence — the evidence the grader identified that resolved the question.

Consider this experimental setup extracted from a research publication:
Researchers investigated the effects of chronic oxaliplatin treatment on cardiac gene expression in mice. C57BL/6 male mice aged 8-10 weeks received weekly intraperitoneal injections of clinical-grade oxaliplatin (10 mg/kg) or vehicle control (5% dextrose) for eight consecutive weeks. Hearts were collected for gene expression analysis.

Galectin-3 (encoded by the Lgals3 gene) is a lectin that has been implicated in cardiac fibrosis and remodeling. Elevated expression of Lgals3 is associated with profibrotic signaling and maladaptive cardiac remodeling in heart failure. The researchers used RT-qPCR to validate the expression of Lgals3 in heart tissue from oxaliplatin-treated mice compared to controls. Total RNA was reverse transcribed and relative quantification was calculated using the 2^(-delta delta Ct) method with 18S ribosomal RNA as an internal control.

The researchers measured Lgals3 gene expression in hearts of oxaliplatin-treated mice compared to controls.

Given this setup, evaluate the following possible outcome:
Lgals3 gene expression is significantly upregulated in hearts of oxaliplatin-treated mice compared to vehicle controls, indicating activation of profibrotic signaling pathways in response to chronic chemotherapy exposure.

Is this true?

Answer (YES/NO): YES